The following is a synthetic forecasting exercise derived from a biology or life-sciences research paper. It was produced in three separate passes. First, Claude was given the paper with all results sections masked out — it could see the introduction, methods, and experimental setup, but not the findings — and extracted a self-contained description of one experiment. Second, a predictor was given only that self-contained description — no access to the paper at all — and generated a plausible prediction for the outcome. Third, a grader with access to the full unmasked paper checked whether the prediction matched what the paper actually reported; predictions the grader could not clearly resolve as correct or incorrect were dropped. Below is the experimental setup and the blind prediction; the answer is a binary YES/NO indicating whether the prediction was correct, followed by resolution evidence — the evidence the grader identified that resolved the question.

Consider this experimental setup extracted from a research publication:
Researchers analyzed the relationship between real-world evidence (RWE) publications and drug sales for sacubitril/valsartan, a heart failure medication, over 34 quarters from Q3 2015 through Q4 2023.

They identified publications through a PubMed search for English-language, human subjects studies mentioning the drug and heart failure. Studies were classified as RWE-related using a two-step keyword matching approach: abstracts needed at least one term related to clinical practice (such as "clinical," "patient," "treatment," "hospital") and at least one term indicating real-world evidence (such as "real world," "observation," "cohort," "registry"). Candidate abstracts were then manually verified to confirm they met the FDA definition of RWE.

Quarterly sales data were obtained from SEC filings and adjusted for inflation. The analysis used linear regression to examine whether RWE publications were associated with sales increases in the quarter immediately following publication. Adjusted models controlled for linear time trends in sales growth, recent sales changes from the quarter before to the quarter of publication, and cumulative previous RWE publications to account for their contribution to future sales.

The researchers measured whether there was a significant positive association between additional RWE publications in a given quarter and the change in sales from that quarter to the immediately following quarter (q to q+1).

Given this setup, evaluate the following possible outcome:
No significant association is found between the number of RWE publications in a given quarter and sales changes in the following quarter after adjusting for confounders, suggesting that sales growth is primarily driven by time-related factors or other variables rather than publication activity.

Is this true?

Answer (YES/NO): YES